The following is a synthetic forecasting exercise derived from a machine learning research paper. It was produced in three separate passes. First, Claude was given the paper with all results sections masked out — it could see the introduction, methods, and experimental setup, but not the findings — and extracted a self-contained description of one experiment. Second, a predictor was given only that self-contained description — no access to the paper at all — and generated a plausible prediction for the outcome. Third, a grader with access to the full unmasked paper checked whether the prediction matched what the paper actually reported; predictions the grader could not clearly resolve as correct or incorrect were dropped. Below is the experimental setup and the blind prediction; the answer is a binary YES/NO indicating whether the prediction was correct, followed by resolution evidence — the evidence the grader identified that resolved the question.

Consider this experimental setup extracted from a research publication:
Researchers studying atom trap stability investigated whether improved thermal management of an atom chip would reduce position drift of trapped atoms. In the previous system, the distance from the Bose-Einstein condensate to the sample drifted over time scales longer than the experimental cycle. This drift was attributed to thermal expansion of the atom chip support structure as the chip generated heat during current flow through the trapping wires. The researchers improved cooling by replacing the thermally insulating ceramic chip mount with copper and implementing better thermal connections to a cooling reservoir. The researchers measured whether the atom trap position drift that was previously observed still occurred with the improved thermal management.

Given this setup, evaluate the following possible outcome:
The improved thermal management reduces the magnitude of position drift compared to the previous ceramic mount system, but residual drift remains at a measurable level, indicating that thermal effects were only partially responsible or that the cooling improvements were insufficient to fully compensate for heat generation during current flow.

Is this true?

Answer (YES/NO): NO